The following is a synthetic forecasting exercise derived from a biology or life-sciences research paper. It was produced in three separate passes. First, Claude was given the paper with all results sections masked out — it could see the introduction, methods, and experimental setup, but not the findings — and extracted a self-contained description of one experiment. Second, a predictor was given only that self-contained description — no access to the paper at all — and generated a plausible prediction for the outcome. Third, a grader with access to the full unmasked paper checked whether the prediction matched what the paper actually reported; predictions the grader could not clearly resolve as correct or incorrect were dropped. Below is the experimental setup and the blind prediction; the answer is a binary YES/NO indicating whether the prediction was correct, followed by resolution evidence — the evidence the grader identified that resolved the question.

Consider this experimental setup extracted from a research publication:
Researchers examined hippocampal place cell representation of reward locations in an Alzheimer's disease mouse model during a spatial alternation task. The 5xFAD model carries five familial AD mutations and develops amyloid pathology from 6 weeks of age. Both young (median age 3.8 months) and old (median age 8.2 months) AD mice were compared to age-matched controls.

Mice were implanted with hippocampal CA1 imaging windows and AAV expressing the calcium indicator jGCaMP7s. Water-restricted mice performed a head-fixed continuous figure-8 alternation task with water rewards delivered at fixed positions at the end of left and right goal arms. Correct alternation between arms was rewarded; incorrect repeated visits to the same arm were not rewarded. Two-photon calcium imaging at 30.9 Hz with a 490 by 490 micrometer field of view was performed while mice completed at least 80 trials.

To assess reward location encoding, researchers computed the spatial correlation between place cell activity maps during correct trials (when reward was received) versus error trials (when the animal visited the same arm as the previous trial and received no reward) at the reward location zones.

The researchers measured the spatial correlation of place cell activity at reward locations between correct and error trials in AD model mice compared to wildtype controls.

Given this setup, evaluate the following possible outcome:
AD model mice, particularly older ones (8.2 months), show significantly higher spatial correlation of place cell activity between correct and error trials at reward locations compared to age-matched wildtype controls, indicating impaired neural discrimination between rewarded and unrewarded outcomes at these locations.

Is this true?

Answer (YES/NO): NO